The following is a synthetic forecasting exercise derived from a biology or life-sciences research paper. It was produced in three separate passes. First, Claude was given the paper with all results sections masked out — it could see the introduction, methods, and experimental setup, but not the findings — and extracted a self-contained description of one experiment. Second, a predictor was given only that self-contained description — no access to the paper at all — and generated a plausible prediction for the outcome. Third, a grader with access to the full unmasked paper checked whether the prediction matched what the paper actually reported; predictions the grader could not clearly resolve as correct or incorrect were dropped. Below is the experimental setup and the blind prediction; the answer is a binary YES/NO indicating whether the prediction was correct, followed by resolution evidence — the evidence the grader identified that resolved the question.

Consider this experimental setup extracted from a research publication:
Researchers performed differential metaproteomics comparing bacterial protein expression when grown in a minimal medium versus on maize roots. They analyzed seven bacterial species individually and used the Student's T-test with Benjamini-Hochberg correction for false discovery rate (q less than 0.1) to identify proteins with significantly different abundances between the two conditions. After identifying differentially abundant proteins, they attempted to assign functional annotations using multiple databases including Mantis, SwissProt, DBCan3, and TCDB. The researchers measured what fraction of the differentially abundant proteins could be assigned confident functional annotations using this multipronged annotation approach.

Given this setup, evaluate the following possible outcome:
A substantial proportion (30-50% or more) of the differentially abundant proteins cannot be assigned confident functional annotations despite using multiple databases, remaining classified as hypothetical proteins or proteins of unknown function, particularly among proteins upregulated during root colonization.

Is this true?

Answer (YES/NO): NO